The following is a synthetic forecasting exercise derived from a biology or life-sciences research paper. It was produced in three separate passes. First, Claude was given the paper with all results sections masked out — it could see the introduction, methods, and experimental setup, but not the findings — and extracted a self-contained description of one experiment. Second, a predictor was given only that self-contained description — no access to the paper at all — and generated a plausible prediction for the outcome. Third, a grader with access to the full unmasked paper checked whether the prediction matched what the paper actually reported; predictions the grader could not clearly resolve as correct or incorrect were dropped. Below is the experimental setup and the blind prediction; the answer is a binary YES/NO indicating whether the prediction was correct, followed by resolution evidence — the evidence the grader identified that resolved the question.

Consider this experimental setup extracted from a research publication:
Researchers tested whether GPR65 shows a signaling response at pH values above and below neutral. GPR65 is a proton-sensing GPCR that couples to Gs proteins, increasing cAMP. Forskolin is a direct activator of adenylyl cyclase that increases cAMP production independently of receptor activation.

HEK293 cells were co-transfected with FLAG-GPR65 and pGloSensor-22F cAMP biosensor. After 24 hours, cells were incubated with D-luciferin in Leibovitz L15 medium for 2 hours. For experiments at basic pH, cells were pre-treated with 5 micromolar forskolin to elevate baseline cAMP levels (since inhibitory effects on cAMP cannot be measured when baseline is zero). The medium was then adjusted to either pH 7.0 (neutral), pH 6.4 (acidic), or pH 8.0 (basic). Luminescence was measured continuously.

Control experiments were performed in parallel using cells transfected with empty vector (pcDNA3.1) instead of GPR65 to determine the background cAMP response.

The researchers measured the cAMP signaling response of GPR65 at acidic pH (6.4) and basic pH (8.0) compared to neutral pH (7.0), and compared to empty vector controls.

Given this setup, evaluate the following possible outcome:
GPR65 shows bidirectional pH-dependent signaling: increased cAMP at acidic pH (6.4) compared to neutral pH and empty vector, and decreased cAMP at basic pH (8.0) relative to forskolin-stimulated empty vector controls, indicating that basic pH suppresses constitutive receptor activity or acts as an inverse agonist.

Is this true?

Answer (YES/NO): YES